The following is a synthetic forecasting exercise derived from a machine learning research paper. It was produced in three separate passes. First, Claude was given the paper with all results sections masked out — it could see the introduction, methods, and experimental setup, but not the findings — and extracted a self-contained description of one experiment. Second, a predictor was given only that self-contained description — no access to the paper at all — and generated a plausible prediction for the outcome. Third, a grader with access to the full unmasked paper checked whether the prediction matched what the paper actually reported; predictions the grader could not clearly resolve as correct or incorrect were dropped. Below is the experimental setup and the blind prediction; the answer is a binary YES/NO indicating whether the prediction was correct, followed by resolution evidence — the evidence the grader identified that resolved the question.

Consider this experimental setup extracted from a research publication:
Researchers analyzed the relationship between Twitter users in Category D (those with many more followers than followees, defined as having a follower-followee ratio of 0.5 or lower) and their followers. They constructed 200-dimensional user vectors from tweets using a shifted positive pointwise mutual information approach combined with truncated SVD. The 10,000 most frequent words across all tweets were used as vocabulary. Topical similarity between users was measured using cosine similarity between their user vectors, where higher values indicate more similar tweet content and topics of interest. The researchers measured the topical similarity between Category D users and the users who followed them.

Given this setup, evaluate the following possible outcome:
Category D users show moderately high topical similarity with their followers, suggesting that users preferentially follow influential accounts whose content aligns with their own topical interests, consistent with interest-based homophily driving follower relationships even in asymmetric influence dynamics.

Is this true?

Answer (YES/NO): NO